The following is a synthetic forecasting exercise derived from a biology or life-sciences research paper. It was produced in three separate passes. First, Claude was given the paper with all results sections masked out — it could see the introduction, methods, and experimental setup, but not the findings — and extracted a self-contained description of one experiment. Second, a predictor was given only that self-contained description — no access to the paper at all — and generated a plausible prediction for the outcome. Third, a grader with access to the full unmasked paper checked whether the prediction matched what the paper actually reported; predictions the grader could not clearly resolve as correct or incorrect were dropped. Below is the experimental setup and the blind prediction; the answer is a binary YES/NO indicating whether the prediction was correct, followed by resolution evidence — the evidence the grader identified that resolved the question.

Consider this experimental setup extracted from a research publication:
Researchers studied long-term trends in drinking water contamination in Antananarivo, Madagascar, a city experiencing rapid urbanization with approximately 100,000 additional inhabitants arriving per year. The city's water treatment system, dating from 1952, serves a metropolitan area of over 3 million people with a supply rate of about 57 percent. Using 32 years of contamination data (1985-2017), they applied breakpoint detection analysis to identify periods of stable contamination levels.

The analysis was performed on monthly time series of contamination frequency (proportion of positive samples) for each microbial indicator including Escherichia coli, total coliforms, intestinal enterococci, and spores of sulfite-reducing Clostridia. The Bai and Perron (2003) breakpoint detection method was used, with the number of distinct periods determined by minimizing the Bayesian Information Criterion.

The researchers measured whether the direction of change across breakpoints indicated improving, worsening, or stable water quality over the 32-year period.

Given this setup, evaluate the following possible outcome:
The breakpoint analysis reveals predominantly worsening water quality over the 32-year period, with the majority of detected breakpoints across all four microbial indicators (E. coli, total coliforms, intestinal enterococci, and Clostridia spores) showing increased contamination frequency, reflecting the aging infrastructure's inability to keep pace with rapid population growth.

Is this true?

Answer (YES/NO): NO